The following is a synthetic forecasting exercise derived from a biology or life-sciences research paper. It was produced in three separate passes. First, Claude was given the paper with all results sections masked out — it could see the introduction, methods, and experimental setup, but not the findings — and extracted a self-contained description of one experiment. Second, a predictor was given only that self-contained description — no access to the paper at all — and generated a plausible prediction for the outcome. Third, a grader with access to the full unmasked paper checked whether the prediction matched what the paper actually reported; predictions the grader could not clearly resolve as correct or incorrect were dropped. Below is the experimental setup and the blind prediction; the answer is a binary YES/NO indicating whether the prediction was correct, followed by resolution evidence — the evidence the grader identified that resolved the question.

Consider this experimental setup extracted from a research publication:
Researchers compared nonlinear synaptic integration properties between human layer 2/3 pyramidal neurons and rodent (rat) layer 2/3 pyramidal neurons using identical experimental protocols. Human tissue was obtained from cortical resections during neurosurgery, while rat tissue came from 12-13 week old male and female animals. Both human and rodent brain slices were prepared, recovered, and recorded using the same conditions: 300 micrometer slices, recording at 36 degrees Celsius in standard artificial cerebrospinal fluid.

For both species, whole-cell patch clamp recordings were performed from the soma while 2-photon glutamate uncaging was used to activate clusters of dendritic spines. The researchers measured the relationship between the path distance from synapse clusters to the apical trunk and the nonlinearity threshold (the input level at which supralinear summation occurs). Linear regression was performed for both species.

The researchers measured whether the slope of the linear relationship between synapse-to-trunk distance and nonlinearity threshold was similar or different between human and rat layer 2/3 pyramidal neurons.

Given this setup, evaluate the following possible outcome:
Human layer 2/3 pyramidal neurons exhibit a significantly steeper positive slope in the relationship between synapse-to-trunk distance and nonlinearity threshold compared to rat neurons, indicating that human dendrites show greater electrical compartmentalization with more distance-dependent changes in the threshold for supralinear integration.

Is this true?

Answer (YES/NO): NO